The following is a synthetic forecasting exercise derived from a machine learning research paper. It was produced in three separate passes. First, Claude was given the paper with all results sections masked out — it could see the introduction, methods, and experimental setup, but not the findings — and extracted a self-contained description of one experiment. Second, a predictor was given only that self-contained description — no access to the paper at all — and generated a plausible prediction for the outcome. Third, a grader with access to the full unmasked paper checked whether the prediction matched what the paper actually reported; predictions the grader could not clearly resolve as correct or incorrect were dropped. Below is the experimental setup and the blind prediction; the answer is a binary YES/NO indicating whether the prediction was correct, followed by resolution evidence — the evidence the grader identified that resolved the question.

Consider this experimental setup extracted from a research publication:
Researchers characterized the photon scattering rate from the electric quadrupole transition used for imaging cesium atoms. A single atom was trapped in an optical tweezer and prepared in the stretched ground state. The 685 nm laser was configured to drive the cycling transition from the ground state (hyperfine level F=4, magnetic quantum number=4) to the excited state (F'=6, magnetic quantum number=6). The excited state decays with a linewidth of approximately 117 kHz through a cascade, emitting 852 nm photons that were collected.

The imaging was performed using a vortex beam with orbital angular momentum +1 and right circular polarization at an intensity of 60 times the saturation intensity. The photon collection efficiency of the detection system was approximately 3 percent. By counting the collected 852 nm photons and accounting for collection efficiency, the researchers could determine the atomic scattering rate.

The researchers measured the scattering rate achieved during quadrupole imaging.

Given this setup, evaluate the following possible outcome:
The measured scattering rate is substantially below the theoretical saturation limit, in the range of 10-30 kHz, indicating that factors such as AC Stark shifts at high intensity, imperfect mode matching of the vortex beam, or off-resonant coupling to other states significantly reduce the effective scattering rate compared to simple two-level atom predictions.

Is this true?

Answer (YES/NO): NO